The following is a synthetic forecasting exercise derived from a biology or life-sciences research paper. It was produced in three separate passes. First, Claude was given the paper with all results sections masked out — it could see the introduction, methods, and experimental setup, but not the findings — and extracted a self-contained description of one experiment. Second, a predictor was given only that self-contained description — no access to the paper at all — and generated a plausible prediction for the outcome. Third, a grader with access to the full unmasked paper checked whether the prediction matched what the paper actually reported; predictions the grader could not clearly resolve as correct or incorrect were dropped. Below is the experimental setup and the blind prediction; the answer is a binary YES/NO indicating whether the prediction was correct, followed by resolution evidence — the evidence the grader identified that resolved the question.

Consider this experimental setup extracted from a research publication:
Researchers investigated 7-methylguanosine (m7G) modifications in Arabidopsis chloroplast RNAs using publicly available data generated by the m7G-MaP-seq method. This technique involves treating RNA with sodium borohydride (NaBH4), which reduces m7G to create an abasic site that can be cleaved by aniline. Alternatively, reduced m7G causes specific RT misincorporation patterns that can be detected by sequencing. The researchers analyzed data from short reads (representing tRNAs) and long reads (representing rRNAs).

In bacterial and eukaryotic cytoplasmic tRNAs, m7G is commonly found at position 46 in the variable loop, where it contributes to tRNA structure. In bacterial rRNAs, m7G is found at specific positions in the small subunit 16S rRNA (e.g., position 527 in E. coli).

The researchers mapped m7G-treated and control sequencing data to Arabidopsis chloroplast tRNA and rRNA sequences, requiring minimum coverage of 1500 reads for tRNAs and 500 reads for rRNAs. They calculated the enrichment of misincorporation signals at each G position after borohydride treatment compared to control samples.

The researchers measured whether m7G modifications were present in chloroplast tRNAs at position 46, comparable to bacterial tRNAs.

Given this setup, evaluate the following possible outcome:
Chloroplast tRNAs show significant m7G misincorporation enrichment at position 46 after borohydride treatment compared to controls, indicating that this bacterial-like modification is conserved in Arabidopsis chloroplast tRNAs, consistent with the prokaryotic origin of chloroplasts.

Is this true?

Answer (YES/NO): YES